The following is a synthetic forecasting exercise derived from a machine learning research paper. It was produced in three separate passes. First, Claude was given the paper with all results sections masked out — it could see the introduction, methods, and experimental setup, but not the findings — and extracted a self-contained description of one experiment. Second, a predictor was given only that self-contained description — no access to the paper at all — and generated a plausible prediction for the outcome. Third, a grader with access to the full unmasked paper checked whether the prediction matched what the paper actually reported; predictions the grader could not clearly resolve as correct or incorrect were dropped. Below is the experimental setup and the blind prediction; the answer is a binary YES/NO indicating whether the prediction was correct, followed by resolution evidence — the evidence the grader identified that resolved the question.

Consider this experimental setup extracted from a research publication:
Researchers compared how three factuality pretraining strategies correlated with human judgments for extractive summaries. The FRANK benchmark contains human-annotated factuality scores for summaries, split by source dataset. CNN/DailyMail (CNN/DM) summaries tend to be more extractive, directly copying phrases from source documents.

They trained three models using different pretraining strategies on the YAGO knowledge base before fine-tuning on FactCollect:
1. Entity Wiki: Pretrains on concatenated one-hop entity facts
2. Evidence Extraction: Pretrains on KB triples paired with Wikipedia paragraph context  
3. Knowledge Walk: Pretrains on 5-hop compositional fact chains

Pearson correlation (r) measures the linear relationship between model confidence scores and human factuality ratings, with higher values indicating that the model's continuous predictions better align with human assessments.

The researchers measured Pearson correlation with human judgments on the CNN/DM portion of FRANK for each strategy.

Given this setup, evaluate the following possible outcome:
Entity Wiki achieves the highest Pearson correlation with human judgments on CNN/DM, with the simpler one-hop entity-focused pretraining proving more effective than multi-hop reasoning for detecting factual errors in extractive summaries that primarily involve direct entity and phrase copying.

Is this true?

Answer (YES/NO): YES